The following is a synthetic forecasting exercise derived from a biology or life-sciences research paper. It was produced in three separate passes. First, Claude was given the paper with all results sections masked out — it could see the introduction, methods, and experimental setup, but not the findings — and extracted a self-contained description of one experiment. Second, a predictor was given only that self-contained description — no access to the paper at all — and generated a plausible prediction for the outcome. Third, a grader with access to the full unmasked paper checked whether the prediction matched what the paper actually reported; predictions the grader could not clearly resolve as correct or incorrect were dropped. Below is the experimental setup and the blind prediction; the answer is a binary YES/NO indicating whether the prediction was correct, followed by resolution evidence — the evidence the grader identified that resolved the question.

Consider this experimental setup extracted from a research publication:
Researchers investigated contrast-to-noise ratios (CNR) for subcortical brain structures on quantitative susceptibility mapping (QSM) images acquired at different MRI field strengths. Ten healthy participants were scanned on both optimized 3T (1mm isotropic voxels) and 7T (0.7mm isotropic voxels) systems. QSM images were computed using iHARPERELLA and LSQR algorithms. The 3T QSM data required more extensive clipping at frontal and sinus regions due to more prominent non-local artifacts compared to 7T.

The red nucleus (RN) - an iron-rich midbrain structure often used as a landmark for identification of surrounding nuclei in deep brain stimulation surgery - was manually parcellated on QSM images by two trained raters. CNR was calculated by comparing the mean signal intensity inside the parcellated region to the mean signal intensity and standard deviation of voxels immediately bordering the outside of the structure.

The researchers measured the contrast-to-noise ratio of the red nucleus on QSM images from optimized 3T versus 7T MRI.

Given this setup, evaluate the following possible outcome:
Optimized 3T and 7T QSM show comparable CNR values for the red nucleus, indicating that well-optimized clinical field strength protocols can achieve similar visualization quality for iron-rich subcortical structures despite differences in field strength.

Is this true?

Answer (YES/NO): NO